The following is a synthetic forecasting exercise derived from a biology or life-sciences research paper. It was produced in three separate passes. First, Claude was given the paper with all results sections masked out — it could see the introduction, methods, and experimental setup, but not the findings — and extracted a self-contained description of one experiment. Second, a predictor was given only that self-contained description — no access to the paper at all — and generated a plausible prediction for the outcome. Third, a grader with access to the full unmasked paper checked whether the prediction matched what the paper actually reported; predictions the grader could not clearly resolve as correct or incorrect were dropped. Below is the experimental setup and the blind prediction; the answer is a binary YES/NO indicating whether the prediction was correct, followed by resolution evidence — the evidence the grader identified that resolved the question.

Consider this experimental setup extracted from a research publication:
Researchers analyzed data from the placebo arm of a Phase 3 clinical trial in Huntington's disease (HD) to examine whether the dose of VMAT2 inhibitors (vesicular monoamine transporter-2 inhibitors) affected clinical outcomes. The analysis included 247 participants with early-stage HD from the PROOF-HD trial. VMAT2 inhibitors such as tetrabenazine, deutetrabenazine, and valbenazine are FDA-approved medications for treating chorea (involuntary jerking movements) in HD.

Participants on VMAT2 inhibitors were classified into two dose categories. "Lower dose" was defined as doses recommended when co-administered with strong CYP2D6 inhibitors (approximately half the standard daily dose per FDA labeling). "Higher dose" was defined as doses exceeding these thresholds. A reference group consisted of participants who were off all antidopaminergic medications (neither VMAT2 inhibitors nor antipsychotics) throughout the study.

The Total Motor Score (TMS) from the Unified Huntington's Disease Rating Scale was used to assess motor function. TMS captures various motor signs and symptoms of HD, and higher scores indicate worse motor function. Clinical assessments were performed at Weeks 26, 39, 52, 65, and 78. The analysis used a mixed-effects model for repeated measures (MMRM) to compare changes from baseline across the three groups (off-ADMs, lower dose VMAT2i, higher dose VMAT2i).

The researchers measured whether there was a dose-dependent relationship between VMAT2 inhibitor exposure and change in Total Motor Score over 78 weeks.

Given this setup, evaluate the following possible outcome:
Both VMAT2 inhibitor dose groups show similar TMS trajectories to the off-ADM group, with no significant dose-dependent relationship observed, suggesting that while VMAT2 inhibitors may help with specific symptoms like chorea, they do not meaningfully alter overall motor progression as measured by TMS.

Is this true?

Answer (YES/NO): NO